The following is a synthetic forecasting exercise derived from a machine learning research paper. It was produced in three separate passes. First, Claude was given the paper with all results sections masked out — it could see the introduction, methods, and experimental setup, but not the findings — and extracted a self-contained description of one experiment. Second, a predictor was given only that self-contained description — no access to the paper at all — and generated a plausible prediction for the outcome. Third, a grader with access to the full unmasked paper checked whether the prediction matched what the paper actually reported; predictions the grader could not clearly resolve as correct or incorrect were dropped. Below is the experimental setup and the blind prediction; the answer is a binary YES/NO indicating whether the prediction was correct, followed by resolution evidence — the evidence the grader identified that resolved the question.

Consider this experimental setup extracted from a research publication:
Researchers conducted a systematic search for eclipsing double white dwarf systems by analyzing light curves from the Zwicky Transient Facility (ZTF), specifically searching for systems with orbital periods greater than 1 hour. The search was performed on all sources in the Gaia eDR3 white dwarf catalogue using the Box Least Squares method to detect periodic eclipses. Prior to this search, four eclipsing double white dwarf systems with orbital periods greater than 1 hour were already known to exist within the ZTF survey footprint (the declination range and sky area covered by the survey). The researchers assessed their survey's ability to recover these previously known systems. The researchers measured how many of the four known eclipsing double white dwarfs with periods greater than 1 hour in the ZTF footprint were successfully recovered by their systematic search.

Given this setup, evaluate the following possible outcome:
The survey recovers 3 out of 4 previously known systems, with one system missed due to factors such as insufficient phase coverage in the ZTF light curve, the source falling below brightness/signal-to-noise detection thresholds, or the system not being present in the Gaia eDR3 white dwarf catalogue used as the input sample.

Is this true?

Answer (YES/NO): NO